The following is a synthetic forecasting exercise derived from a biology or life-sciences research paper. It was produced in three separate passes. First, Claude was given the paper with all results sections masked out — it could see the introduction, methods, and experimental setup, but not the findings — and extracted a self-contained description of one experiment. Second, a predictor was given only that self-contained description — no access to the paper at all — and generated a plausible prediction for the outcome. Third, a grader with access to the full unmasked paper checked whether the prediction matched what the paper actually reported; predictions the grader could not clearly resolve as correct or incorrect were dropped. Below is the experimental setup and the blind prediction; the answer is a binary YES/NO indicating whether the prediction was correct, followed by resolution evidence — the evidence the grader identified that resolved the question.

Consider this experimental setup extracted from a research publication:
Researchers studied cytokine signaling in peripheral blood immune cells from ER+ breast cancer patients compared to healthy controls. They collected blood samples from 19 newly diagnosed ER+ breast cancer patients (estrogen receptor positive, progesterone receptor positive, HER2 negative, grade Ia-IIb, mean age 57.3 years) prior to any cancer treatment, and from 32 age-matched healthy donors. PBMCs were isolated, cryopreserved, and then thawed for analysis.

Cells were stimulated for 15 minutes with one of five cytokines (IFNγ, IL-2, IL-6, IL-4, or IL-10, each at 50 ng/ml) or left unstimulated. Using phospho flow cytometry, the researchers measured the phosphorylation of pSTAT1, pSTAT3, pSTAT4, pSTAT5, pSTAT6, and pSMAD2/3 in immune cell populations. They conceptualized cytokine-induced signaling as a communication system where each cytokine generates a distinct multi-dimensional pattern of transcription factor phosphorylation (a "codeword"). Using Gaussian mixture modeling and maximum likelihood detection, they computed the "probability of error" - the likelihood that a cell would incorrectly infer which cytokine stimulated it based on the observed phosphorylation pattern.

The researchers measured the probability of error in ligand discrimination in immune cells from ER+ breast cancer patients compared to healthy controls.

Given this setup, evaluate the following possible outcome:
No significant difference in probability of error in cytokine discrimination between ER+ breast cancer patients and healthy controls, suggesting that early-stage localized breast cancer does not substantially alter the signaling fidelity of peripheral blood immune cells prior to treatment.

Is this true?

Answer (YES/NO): NO